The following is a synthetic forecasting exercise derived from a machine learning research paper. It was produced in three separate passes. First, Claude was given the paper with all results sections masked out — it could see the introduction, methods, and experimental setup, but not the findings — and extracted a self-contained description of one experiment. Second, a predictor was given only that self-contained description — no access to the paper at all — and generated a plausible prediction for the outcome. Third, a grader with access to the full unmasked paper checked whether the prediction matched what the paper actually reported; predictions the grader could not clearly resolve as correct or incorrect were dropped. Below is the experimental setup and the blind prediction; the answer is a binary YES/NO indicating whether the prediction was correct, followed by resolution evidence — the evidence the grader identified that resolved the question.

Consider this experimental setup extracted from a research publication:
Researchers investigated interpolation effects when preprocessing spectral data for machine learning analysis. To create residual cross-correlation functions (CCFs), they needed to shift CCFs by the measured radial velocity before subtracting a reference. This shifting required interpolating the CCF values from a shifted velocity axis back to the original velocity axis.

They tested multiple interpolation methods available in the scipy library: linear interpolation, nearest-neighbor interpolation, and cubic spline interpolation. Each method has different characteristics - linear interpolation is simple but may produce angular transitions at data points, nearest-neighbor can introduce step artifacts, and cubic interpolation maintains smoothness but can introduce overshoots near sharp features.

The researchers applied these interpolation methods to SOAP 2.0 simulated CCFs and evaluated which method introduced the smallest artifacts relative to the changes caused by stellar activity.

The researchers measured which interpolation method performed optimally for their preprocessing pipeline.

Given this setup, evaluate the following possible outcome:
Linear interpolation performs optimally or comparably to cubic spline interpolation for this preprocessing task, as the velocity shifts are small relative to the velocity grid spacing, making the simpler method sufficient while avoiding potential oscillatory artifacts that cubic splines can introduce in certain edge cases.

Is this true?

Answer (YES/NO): NO